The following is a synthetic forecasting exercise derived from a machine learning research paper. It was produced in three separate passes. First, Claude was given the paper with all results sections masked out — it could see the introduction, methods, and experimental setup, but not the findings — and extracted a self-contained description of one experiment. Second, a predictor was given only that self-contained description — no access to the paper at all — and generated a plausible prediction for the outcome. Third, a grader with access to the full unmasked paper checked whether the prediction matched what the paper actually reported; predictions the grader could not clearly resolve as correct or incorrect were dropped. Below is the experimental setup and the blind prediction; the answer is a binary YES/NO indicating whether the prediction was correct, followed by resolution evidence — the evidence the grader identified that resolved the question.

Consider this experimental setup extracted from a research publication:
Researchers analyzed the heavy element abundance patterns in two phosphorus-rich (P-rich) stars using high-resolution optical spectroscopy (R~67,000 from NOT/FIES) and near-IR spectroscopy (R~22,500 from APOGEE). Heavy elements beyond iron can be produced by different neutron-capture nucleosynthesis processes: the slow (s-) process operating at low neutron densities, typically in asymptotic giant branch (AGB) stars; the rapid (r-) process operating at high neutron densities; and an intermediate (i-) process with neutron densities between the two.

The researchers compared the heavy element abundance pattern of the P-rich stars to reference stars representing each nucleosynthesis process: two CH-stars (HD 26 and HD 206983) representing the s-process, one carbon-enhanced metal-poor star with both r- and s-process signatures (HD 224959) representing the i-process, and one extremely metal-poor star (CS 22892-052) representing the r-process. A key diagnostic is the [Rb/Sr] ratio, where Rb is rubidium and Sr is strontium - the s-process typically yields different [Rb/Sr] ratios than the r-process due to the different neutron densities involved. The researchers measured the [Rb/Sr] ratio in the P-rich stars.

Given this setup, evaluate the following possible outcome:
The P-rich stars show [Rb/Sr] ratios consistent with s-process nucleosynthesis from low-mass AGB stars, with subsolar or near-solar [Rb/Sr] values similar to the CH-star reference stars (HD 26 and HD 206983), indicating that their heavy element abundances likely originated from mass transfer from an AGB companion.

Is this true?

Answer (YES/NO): NO